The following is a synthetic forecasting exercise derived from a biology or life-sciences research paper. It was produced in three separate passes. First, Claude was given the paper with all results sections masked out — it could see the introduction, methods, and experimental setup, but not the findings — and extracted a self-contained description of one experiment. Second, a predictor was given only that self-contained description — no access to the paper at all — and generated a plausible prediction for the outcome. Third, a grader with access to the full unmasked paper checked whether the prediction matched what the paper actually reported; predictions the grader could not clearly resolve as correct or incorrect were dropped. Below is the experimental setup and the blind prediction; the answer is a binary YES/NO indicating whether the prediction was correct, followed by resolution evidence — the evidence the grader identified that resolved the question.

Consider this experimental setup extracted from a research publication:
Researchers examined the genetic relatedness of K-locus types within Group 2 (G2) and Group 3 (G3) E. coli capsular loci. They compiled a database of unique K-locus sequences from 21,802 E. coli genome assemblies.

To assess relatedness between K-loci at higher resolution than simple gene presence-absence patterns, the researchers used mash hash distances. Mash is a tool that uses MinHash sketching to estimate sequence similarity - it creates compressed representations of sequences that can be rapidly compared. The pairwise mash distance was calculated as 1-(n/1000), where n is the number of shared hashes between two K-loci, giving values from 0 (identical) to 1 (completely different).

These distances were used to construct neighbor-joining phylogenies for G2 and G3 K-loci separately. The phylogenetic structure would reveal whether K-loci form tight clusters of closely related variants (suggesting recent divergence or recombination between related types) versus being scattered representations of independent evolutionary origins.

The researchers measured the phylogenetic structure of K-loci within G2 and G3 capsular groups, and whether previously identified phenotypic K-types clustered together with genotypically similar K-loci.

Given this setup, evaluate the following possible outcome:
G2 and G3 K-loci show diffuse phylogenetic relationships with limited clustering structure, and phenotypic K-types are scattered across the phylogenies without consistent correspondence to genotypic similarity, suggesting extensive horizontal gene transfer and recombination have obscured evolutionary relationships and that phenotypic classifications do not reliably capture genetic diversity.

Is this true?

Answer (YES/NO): NO